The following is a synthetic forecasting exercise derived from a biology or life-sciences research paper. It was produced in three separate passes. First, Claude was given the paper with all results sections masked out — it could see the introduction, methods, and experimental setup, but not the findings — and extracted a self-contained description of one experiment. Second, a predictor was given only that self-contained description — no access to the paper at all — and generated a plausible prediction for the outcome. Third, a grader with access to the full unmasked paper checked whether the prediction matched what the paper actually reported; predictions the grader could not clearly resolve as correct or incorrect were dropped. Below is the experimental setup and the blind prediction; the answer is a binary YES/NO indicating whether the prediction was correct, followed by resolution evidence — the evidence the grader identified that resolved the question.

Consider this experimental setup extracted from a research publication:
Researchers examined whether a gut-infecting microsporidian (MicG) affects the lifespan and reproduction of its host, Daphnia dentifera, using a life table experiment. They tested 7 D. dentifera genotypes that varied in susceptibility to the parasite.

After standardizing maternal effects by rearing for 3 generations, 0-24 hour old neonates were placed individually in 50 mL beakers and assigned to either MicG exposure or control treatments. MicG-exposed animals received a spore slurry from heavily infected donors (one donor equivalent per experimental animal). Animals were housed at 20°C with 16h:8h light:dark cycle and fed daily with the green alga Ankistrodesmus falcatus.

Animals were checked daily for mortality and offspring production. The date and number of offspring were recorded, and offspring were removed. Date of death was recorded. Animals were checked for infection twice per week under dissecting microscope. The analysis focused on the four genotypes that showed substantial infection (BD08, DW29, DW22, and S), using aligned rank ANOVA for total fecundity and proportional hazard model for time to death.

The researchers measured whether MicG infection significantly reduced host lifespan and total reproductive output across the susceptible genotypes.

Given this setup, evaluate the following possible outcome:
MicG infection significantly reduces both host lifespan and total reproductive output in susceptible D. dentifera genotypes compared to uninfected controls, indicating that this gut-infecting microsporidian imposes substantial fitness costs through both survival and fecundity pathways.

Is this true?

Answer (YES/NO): NO